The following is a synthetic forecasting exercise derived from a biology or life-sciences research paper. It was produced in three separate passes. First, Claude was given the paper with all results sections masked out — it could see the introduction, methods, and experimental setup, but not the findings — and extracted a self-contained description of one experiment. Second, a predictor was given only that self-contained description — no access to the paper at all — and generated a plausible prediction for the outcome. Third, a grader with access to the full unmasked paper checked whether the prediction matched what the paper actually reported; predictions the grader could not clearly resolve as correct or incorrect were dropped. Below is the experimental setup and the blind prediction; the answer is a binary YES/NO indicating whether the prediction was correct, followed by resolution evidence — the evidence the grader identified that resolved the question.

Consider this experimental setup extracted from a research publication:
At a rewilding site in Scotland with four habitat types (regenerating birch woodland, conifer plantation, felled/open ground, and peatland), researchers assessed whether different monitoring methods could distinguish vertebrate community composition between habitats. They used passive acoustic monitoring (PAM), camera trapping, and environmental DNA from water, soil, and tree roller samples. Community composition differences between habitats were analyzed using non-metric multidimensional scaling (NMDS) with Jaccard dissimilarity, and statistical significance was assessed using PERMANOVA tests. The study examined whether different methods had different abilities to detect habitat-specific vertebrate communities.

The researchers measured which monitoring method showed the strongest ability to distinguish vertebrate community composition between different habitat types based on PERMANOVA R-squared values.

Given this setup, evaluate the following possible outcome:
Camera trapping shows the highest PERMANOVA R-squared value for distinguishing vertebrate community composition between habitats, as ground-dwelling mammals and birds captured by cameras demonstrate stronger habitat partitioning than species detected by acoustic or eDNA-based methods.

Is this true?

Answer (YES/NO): NO